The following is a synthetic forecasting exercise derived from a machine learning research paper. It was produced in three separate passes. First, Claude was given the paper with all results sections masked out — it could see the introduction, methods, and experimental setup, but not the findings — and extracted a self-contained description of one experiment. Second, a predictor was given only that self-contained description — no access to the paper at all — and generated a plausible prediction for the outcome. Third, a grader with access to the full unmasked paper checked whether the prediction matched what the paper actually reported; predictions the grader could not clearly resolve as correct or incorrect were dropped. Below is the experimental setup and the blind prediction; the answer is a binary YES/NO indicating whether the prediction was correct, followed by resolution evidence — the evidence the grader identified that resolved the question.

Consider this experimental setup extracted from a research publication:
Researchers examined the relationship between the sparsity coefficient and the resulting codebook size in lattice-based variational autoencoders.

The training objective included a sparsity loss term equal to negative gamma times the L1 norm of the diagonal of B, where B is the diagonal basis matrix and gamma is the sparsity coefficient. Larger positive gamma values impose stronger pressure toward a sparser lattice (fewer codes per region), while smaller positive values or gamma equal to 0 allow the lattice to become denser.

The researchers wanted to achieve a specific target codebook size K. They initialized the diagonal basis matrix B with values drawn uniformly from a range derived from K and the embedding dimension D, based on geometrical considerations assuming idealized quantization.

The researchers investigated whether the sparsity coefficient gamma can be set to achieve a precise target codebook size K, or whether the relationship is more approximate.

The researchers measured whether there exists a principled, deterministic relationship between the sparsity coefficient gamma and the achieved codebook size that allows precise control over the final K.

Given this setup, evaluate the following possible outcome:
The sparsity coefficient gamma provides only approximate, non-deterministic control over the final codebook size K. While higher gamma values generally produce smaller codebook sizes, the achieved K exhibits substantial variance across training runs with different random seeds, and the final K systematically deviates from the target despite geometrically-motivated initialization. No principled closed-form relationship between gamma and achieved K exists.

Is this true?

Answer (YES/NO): NO